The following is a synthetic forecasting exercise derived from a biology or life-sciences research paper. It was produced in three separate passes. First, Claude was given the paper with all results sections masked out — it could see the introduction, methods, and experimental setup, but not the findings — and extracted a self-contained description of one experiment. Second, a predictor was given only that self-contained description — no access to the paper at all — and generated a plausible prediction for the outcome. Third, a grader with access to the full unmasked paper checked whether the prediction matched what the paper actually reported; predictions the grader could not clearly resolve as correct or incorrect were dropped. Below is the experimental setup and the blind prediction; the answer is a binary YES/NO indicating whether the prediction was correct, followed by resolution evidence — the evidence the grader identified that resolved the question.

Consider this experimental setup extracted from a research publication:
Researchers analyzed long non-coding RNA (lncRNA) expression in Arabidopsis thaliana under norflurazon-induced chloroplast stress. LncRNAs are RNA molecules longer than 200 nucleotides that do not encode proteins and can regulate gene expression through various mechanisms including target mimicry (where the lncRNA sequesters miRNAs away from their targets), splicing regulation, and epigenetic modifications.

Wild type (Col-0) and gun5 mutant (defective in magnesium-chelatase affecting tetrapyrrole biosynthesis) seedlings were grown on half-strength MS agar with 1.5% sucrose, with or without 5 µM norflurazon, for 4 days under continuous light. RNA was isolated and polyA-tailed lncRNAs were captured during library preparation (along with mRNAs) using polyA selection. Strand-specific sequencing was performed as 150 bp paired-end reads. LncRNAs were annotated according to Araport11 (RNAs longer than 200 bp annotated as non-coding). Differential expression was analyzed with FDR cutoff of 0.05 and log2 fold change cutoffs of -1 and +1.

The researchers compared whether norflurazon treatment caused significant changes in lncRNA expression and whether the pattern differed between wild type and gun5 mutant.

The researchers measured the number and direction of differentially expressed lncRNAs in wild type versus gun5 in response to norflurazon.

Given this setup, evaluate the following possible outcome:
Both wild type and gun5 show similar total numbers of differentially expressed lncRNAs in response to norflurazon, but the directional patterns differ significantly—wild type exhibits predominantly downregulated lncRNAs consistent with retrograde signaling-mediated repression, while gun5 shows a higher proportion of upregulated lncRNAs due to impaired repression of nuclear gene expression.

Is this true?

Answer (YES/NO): NO